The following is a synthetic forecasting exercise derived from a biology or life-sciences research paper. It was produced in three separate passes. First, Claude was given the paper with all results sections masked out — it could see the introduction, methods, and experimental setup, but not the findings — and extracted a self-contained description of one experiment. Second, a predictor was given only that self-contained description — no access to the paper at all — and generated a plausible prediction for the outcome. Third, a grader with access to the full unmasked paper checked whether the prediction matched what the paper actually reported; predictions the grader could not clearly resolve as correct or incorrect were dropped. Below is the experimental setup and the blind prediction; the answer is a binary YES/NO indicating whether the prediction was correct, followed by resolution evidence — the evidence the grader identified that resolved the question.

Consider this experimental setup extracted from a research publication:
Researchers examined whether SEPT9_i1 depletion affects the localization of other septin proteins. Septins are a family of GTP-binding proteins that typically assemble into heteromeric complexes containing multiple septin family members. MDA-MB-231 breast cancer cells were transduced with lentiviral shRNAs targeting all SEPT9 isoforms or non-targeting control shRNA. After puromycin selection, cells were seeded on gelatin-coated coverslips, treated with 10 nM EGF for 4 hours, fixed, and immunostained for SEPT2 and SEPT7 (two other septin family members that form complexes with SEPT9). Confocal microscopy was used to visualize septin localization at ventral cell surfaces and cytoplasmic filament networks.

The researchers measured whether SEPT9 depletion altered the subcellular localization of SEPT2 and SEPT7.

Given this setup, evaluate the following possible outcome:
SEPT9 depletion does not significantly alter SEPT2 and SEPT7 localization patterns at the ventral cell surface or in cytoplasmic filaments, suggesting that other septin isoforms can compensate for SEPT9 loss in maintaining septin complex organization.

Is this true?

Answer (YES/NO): NO